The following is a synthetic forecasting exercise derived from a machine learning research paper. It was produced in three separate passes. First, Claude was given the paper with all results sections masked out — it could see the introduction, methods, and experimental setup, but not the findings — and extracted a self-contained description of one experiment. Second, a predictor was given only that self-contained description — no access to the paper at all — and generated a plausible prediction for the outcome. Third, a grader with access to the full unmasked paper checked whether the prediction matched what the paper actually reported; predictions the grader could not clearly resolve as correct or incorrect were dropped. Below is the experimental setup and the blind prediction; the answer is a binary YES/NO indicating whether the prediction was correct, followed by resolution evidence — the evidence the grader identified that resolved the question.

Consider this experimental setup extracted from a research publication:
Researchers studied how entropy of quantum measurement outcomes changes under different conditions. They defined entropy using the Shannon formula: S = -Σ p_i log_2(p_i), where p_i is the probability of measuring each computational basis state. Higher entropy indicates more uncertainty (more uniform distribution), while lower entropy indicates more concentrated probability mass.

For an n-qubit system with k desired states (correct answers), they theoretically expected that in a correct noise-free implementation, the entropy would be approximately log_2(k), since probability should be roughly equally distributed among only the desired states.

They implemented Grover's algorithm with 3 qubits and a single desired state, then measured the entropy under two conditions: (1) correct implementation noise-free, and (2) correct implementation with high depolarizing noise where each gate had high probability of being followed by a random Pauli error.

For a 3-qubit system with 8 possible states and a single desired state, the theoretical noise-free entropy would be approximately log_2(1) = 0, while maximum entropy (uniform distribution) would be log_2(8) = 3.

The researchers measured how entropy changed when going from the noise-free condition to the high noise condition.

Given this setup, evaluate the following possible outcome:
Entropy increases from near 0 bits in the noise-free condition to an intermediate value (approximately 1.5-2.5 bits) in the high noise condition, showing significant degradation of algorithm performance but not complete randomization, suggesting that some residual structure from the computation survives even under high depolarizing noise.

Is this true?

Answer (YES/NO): NO